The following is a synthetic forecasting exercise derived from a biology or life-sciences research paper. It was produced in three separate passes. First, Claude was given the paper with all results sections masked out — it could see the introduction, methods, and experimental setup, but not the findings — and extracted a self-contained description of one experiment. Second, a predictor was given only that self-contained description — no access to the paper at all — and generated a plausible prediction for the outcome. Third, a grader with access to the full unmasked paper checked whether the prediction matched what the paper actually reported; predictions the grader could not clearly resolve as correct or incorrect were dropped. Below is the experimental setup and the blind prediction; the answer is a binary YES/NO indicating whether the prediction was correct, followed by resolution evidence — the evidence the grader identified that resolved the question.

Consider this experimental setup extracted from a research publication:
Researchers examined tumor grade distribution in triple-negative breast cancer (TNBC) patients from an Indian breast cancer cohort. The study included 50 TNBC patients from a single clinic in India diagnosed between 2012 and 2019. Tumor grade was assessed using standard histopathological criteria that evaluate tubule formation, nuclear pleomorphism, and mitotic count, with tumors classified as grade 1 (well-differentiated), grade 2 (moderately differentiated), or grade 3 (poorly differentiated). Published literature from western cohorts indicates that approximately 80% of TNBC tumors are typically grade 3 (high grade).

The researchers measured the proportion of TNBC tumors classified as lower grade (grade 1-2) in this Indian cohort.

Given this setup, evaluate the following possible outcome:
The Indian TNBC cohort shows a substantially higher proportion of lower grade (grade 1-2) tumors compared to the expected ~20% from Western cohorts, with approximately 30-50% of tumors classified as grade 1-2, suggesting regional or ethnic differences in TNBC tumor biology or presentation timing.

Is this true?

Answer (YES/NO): YES